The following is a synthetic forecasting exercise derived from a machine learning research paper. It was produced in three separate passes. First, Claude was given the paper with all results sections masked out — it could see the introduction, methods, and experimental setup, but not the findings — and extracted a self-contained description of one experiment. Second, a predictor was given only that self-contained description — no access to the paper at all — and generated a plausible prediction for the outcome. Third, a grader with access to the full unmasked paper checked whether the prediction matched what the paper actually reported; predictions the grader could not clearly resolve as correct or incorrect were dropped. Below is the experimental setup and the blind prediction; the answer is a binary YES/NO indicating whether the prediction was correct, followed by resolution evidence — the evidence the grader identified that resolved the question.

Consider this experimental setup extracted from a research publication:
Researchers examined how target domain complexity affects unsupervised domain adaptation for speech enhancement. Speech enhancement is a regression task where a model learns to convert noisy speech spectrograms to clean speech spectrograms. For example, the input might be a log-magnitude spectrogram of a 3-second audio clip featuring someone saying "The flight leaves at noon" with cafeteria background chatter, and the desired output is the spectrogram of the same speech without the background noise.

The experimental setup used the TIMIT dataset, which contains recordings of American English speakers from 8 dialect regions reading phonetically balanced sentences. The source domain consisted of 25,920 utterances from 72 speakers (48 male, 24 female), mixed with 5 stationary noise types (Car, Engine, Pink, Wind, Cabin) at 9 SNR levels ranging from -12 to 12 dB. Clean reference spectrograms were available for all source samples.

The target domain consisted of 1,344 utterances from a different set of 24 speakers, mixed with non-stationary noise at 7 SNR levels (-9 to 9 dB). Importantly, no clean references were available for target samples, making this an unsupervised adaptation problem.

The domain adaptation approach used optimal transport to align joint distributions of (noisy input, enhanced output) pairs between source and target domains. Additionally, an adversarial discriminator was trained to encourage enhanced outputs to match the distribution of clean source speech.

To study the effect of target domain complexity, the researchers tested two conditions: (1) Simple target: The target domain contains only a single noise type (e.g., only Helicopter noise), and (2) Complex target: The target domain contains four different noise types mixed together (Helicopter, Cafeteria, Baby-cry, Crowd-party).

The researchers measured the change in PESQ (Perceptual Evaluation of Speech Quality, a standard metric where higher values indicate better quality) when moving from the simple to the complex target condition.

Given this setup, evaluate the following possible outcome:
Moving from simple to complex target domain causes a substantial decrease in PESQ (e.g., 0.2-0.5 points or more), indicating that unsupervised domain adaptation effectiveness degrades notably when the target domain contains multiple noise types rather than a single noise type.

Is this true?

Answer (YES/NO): NO